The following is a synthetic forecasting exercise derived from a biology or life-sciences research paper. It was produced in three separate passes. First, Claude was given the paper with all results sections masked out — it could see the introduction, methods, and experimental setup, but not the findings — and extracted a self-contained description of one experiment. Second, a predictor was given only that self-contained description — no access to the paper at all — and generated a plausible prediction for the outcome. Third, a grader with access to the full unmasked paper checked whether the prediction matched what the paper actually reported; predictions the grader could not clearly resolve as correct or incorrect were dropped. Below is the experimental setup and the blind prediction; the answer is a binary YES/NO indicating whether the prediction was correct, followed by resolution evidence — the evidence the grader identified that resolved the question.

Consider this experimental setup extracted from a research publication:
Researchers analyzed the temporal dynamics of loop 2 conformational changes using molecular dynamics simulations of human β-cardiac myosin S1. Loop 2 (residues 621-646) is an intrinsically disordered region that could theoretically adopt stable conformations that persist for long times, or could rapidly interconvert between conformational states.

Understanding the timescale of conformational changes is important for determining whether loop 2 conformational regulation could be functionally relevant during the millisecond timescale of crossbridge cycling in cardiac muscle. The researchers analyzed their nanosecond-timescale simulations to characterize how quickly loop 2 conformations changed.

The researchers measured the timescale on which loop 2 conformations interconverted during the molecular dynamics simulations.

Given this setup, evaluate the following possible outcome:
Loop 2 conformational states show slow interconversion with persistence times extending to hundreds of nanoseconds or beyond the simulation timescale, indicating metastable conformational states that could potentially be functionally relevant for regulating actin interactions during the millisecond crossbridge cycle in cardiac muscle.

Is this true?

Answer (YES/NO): NO